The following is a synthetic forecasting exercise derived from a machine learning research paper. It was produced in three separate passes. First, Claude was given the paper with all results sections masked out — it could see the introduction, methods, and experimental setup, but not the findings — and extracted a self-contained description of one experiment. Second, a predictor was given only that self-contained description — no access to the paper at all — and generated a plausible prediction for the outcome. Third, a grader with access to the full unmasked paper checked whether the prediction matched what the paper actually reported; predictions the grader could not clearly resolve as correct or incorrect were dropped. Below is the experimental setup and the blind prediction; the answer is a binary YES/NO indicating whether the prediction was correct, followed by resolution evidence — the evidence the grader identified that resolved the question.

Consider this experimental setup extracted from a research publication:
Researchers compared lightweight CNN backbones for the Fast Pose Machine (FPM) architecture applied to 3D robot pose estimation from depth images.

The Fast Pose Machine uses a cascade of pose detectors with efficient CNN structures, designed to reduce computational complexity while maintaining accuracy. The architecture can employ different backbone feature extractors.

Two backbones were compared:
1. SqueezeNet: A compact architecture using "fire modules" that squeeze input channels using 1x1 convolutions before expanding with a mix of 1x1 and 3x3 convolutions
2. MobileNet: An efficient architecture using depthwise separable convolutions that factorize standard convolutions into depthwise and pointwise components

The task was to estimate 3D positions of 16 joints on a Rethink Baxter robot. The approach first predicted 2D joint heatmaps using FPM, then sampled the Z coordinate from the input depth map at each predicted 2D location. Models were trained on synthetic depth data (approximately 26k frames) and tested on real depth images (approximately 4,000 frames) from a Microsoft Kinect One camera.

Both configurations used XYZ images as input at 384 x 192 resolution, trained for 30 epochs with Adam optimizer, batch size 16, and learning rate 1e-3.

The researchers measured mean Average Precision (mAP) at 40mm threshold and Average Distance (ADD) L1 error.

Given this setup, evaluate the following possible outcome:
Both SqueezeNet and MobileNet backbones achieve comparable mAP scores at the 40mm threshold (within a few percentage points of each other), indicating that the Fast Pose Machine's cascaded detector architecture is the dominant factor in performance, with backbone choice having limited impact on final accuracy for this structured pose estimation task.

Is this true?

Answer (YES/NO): YES